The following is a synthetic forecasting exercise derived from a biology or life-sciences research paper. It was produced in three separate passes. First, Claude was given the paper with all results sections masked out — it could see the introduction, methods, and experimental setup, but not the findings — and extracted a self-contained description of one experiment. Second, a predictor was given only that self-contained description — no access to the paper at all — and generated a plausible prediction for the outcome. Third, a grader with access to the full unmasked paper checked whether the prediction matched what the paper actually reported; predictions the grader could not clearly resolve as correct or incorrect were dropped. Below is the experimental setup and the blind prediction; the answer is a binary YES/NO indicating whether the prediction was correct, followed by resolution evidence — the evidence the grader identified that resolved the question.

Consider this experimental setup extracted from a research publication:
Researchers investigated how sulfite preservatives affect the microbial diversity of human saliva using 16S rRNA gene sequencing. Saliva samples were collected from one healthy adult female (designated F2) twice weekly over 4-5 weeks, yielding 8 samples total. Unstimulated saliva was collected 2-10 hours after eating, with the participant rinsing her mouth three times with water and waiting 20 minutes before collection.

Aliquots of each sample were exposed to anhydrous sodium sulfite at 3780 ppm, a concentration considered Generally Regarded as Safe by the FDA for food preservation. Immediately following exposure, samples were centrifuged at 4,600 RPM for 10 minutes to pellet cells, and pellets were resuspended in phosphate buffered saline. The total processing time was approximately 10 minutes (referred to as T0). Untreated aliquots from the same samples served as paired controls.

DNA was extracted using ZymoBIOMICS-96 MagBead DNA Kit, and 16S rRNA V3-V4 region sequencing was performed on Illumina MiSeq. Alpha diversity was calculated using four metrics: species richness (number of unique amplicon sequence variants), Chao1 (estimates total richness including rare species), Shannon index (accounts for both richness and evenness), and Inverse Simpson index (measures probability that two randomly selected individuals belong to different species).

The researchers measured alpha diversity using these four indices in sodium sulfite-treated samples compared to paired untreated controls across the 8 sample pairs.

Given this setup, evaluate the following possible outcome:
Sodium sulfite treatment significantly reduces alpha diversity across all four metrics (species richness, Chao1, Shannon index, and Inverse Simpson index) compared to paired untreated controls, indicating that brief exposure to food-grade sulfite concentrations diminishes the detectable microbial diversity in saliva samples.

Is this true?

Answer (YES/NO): NO